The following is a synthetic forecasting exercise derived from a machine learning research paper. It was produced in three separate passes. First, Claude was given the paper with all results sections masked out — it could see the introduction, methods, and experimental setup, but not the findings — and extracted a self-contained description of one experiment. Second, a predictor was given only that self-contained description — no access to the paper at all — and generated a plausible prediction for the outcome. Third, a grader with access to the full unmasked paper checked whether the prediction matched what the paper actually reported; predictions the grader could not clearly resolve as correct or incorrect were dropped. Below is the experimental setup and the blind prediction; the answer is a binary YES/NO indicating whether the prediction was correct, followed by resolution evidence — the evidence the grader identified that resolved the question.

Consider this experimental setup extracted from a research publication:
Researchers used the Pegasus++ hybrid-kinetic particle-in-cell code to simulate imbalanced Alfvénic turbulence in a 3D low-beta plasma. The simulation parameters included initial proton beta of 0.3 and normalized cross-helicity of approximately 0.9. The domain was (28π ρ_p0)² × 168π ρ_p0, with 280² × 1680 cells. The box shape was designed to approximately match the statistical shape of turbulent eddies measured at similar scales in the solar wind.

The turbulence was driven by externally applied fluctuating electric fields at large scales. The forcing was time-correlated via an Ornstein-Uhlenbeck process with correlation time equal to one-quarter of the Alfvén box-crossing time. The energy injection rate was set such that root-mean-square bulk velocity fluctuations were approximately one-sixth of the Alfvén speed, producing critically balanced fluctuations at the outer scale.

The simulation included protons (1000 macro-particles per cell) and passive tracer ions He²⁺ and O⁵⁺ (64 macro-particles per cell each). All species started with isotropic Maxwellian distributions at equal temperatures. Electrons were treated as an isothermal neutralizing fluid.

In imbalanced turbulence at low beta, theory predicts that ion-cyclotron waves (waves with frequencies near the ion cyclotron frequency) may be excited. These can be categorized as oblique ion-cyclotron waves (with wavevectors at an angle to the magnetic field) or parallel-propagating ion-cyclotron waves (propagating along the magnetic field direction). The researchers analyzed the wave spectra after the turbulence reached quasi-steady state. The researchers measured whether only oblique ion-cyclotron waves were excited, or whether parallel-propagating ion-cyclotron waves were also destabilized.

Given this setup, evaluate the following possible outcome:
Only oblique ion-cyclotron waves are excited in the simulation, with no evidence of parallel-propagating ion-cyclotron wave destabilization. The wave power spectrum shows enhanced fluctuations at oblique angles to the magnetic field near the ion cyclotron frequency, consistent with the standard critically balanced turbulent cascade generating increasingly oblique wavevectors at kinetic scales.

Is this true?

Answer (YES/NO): NO